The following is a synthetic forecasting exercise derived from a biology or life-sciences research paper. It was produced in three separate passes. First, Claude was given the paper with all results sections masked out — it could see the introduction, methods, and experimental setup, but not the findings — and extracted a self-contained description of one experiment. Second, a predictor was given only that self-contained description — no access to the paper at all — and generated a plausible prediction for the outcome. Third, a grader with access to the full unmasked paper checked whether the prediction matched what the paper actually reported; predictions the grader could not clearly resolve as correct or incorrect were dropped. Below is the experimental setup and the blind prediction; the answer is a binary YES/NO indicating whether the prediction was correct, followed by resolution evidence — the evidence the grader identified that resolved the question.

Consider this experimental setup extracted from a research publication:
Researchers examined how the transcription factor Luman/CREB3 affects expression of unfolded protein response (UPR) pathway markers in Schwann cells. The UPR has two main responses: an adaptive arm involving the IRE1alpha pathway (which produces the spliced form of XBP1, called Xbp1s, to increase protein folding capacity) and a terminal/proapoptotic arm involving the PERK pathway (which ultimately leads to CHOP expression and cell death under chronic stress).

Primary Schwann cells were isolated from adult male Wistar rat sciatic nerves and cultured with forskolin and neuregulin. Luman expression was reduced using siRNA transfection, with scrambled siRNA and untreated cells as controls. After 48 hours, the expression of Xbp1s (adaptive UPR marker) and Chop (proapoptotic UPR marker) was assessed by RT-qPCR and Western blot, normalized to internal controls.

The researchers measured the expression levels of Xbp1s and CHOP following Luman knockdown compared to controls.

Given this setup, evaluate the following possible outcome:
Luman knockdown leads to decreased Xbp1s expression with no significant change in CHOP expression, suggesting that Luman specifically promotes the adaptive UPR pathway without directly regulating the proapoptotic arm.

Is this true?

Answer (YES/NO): NO